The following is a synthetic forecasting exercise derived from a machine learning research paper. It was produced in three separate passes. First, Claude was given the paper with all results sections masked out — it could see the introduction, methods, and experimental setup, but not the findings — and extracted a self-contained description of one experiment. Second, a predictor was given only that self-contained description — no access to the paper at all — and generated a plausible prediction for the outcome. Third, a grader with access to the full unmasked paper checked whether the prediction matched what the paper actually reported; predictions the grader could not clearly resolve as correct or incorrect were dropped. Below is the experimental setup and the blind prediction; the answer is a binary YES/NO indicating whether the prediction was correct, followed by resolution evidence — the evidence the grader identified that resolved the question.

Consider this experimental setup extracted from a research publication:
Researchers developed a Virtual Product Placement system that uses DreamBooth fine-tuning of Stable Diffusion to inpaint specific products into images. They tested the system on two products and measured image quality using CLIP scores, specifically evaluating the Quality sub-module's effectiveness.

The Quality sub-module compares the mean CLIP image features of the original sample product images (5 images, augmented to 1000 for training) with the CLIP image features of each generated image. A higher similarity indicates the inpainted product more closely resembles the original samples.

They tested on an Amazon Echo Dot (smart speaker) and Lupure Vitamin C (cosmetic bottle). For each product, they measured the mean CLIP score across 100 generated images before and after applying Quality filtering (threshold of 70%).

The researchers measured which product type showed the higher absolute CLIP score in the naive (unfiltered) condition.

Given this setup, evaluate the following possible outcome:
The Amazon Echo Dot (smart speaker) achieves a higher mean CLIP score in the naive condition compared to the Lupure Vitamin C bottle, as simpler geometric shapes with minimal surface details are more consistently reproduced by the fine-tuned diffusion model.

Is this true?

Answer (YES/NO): YES